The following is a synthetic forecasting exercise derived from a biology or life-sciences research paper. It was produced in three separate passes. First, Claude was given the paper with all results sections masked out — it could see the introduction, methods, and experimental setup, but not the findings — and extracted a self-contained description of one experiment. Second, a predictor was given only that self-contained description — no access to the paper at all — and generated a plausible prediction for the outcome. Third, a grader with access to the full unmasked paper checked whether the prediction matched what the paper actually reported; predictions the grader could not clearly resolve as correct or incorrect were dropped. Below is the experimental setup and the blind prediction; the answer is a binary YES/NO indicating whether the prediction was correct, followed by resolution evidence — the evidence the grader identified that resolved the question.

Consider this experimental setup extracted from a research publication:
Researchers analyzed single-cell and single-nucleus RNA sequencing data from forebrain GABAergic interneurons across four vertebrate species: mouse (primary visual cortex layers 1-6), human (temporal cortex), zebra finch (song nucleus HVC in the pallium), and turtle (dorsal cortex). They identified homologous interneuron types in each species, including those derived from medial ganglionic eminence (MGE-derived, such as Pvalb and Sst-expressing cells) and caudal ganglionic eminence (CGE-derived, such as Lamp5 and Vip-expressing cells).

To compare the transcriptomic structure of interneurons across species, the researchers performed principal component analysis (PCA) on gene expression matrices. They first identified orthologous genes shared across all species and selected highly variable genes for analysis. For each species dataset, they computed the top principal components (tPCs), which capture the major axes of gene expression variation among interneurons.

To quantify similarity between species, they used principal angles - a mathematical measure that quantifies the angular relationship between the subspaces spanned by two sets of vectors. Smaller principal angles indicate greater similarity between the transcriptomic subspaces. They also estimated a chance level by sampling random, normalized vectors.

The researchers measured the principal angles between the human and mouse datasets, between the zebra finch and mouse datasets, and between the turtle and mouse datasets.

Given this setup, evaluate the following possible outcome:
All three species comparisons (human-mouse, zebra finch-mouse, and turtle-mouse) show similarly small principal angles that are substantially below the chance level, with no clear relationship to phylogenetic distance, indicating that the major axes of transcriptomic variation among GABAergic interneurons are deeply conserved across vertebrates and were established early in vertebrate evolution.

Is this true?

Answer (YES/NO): NO